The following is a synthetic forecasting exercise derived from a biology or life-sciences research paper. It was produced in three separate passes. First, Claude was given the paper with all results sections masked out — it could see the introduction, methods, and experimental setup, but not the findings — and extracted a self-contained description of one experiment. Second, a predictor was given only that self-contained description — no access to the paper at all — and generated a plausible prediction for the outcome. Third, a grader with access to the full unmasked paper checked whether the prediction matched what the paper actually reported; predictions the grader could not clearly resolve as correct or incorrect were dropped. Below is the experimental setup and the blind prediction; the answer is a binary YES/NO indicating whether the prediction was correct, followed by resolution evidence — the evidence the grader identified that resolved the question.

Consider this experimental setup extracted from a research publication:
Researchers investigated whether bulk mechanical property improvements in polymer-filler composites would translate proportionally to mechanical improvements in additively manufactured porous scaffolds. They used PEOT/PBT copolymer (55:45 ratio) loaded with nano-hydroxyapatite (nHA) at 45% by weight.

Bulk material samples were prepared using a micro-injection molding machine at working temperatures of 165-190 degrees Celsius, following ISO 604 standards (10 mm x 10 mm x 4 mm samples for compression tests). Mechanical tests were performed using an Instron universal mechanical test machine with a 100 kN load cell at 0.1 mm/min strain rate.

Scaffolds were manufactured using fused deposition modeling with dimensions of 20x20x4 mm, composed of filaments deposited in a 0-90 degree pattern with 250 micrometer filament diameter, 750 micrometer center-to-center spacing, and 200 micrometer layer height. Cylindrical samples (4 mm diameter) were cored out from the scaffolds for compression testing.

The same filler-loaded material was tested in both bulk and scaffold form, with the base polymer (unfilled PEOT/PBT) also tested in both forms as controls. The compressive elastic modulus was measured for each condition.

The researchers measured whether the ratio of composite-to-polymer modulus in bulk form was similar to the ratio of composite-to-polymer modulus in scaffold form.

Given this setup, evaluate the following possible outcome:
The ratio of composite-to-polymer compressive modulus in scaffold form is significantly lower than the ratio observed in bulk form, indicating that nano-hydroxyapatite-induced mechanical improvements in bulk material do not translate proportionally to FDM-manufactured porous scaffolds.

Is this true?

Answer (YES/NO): YES